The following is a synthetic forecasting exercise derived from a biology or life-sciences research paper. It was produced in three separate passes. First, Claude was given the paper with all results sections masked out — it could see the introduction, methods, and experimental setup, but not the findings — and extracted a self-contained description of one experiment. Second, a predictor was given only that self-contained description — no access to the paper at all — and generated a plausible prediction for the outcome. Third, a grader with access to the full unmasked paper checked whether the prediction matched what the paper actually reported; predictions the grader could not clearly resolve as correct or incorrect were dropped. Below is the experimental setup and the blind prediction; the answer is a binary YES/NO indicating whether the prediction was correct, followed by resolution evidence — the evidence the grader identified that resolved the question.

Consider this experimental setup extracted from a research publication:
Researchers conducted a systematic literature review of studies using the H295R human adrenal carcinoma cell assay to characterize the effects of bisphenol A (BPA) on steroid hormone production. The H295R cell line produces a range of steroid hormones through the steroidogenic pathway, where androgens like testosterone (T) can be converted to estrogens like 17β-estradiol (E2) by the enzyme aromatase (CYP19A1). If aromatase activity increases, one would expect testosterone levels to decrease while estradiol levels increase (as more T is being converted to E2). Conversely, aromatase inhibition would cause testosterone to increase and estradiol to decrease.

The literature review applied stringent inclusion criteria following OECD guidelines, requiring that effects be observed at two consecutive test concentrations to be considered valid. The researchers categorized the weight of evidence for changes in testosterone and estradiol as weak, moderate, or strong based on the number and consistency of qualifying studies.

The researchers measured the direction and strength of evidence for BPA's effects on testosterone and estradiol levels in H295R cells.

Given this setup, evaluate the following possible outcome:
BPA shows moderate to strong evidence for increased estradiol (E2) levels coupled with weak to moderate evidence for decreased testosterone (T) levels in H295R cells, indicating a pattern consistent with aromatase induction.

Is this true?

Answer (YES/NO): NO